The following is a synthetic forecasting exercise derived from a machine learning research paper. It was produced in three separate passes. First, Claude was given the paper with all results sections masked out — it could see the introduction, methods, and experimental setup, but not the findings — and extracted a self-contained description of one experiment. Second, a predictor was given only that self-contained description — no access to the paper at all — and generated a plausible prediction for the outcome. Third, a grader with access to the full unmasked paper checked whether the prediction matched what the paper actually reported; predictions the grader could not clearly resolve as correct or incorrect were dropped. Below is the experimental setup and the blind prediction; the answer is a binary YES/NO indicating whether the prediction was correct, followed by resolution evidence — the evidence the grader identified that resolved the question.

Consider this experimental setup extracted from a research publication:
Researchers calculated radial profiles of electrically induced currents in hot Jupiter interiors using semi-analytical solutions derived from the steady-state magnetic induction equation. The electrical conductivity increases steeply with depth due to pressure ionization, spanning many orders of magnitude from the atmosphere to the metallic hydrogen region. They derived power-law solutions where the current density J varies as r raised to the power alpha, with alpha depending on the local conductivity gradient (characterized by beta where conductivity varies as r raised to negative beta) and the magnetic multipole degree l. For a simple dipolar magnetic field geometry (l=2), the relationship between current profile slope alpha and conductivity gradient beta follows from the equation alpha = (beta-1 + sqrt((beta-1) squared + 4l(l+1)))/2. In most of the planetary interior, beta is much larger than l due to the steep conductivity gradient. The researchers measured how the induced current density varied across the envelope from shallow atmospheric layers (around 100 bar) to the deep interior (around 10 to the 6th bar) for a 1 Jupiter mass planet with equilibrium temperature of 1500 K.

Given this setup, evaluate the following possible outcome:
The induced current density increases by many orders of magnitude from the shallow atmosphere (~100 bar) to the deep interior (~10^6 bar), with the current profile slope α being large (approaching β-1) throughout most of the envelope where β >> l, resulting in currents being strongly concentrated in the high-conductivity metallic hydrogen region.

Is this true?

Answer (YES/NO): NO